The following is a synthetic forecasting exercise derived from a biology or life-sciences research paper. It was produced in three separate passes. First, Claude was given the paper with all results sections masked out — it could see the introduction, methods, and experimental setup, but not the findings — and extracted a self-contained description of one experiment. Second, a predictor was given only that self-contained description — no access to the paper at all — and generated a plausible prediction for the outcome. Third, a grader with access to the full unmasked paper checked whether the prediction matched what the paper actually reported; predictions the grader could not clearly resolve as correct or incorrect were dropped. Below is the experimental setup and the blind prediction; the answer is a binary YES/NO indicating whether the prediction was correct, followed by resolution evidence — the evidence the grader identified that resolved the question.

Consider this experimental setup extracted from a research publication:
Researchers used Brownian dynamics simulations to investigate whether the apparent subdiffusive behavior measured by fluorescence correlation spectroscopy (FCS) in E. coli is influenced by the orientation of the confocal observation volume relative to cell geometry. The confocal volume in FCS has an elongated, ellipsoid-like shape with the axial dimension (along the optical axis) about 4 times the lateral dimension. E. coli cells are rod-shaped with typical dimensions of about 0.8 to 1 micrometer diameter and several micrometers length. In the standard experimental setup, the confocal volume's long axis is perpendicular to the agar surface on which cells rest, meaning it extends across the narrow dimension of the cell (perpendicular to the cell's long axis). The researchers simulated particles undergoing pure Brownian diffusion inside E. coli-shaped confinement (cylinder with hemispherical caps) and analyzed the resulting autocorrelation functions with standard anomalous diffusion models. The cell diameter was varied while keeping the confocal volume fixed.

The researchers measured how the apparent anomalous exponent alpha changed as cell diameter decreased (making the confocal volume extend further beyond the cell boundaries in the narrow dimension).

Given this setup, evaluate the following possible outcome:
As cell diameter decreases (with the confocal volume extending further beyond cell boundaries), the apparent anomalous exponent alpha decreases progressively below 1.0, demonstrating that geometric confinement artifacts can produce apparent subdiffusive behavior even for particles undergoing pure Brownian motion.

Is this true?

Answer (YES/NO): YES